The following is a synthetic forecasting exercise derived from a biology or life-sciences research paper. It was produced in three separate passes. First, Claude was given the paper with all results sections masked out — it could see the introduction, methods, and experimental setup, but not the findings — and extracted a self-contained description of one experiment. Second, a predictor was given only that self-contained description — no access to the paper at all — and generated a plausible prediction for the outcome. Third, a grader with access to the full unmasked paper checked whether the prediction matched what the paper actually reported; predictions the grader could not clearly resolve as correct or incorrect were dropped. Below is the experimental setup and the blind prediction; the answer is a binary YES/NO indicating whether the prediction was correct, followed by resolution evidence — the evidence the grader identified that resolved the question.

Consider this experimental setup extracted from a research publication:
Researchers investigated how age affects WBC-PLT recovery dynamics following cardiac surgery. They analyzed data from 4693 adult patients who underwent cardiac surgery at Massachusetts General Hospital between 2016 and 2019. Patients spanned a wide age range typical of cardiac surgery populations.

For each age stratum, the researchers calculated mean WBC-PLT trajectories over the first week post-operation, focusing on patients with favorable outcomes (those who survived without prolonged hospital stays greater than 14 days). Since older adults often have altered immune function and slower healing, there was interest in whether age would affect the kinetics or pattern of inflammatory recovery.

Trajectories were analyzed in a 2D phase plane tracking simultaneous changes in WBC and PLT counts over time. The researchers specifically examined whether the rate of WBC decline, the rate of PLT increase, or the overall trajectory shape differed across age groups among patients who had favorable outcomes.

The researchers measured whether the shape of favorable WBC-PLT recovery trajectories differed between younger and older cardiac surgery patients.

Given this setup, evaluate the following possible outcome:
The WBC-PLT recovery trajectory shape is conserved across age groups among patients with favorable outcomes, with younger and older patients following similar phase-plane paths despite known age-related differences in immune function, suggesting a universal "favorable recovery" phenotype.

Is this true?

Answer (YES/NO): YES